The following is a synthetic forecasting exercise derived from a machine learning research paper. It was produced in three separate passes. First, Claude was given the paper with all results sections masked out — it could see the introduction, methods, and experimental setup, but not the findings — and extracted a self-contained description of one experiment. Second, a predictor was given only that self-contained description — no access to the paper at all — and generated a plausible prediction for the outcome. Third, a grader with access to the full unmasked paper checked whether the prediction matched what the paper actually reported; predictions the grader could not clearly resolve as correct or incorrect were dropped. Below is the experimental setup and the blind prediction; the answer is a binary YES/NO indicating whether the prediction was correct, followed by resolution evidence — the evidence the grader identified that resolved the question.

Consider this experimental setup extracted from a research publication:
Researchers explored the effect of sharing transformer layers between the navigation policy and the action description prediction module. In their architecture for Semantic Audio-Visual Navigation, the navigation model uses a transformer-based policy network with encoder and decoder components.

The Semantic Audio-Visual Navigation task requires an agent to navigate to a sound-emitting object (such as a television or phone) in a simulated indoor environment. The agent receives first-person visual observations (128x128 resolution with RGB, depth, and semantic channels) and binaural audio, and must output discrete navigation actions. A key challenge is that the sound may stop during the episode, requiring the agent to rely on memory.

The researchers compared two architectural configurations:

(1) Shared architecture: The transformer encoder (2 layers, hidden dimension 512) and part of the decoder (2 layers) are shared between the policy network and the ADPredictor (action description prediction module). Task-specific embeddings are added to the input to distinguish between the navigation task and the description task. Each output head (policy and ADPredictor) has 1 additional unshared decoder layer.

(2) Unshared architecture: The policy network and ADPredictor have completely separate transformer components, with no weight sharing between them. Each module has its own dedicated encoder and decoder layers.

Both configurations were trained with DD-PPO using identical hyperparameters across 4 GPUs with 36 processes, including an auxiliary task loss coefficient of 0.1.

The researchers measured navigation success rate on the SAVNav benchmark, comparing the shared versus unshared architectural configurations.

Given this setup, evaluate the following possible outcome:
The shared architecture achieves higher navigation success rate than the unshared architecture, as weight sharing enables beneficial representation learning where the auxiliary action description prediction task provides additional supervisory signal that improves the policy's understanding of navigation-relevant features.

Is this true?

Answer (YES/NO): YES